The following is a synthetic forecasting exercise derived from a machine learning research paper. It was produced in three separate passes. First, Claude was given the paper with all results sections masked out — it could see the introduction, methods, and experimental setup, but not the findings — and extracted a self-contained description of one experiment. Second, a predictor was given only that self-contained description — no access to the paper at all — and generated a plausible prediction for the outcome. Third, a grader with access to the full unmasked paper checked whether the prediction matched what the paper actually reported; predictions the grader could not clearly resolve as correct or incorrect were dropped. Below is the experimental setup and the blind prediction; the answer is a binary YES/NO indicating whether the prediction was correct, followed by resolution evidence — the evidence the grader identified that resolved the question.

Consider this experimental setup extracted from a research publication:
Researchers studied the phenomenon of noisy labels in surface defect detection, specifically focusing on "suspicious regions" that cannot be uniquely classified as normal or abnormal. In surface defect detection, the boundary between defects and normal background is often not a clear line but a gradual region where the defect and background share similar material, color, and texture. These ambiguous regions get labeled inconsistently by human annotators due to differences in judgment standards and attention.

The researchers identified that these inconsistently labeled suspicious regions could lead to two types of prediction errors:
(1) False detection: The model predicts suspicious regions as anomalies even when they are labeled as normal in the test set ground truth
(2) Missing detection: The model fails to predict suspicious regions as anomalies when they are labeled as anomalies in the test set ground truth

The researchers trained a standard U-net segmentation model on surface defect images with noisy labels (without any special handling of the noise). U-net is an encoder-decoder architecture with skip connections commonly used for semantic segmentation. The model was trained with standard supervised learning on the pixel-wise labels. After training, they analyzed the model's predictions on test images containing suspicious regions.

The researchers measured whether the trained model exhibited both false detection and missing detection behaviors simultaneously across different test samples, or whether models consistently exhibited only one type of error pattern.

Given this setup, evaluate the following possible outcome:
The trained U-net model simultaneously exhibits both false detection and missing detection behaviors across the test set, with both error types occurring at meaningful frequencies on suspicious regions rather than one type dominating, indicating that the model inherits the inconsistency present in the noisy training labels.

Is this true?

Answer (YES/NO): YES